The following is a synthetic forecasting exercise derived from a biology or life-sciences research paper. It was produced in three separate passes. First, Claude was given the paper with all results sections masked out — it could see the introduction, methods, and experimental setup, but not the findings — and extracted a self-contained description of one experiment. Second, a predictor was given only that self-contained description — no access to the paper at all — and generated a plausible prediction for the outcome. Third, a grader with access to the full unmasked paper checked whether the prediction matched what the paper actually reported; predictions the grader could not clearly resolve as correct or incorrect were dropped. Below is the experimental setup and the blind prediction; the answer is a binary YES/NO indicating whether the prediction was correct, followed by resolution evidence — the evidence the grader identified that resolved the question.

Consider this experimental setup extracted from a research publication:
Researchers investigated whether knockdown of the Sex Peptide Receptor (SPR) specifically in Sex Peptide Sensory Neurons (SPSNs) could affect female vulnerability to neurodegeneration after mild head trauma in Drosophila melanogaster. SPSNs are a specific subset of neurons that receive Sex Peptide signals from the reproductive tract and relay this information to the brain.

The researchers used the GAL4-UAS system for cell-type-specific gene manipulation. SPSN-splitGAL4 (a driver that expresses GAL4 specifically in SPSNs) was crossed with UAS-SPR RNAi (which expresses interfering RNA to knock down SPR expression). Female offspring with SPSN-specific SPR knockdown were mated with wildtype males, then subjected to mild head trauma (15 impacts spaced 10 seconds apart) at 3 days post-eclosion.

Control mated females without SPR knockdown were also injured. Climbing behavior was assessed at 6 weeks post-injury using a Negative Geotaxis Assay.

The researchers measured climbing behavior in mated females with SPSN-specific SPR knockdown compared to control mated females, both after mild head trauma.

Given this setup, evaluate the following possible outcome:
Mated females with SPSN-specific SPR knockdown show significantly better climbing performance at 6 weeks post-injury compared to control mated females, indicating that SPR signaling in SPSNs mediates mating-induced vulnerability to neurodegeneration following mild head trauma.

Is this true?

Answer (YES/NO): YES